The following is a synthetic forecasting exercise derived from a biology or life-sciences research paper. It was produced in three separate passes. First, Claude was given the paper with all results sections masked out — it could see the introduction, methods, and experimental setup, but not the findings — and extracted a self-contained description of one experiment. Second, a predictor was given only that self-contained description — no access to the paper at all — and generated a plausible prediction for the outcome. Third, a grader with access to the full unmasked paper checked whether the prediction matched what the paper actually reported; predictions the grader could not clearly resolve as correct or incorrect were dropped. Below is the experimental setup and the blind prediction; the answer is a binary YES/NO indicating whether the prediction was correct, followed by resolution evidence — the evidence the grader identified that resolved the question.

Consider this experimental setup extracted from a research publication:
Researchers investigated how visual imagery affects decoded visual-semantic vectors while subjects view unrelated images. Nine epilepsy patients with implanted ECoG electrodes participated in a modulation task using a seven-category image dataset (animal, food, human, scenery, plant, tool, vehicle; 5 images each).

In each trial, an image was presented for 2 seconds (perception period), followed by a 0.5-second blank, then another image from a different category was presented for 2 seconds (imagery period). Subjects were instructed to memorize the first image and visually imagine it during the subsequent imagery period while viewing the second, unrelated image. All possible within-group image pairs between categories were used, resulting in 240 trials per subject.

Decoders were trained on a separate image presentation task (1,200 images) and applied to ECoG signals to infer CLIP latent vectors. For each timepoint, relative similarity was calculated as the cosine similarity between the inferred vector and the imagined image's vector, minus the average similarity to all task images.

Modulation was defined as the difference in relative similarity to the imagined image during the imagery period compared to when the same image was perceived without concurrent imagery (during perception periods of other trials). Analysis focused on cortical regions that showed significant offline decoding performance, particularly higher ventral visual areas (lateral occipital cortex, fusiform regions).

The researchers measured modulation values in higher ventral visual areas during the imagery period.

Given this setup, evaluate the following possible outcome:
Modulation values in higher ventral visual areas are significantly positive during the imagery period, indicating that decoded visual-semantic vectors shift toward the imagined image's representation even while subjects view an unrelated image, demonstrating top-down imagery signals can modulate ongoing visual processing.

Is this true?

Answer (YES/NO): YES